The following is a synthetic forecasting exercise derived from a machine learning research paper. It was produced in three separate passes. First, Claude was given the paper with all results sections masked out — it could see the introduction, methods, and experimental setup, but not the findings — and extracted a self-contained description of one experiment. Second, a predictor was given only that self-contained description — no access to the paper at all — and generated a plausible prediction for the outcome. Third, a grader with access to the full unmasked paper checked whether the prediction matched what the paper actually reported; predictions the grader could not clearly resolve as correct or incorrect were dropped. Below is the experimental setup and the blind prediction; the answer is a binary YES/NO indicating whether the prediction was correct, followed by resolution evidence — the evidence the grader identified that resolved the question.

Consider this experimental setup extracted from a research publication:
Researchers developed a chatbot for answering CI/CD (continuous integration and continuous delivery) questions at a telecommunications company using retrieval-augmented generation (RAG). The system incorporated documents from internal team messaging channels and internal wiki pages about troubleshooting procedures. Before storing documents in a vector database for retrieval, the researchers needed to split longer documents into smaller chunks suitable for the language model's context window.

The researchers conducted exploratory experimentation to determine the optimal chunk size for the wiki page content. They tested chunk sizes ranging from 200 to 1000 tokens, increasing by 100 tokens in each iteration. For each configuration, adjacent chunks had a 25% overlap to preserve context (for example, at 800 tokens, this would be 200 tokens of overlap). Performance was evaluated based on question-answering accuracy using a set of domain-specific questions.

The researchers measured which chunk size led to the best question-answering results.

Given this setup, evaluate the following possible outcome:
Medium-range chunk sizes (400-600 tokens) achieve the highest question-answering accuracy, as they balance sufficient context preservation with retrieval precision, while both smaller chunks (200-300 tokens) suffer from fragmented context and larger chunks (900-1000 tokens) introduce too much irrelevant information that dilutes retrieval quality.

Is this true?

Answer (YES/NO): NO